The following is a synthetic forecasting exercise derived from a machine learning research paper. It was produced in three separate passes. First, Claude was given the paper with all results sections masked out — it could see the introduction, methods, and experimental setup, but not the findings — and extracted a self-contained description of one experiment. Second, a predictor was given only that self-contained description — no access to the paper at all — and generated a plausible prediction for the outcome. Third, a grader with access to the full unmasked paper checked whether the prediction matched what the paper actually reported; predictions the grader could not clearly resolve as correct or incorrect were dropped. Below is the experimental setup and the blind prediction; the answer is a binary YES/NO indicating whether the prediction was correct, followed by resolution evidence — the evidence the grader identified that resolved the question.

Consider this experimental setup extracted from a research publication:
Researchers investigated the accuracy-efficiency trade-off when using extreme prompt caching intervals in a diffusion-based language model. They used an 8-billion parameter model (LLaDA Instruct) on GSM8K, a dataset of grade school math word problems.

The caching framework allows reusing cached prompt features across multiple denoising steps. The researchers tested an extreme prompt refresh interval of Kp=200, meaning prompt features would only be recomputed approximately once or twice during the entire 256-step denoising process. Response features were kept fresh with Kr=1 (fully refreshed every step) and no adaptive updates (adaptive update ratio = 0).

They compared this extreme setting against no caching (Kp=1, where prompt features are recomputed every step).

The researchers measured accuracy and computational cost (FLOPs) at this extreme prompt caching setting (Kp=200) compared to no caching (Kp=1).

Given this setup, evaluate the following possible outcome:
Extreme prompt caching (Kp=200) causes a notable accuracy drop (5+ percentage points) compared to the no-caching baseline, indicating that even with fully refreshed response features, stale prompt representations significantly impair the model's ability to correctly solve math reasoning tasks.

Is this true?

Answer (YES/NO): NO